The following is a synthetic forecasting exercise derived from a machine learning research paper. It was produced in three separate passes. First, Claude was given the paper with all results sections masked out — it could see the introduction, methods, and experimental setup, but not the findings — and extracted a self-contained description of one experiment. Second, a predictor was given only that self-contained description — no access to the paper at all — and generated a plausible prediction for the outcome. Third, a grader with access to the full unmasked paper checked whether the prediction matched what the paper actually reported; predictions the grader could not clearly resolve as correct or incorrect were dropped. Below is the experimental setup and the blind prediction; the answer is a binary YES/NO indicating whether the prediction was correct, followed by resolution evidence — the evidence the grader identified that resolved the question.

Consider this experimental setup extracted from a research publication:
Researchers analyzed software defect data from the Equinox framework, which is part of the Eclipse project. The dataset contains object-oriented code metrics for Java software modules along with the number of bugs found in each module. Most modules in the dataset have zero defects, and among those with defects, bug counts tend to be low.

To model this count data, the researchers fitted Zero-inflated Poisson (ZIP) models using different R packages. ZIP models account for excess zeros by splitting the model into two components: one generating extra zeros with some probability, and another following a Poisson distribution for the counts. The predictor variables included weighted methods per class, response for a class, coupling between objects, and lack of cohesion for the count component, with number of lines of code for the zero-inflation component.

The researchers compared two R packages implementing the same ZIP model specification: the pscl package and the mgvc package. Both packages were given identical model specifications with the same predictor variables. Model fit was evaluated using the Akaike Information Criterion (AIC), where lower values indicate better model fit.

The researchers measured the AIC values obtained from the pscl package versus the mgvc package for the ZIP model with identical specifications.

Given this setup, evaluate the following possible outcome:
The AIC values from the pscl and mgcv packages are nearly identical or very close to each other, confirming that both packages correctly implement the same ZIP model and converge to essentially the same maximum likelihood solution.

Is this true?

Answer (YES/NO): NO